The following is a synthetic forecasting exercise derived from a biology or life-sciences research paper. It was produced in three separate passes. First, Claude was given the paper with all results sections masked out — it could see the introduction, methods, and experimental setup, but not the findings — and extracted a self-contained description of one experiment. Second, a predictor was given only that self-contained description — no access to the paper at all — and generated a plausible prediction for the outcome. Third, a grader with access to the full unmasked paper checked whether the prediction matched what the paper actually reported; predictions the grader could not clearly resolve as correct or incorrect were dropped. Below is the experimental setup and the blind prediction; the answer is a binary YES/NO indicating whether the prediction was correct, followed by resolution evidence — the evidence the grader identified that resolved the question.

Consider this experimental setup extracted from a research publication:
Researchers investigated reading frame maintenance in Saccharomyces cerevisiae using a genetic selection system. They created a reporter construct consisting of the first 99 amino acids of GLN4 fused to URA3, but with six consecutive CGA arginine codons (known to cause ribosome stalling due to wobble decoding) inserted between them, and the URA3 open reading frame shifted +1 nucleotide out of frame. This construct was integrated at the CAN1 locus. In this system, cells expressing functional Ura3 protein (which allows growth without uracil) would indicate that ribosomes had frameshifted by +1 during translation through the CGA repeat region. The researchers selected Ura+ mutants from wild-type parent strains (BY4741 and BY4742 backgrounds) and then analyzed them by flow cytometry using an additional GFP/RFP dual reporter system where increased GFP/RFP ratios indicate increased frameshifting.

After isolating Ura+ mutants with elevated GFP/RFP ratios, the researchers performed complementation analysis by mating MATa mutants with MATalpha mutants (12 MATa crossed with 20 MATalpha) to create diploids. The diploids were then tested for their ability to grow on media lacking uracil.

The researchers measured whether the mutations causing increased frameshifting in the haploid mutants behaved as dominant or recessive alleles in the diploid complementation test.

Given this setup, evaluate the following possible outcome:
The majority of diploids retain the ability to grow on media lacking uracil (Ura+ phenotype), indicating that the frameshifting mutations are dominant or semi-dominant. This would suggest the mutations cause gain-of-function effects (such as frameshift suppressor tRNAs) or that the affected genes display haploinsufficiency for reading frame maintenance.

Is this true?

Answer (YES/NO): NO